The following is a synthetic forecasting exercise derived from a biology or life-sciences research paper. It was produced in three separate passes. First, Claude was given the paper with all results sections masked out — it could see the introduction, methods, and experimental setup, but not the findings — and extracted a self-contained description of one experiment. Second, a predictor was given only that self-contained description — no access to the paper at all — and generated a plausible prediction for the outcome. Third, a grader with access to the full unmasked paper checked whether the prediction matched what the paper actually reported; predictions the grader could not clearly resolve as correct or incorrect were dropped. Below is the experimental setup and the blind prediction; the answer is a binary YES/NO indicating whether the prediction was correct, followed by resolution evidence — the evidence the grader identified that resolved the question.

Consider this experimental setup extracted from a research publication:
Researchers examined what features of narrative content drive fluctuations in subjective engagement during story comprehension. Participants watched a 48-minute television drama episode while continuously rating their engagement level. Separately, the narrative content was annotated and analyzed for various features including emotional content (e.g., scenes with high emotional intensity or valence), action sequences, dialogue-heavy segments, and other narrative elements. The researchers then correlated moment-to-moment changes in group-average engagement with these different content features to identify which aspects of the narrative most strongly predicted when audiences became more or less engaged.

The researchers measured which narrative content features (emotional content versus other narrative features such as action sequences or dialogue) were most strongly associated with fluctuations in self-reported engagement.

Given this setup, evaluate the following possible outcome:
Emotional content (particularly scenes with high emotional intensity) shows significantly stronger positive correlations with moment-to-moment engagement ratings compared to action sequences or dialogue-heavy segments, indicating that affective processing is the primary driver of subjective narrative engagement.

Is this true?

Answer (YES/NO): NO